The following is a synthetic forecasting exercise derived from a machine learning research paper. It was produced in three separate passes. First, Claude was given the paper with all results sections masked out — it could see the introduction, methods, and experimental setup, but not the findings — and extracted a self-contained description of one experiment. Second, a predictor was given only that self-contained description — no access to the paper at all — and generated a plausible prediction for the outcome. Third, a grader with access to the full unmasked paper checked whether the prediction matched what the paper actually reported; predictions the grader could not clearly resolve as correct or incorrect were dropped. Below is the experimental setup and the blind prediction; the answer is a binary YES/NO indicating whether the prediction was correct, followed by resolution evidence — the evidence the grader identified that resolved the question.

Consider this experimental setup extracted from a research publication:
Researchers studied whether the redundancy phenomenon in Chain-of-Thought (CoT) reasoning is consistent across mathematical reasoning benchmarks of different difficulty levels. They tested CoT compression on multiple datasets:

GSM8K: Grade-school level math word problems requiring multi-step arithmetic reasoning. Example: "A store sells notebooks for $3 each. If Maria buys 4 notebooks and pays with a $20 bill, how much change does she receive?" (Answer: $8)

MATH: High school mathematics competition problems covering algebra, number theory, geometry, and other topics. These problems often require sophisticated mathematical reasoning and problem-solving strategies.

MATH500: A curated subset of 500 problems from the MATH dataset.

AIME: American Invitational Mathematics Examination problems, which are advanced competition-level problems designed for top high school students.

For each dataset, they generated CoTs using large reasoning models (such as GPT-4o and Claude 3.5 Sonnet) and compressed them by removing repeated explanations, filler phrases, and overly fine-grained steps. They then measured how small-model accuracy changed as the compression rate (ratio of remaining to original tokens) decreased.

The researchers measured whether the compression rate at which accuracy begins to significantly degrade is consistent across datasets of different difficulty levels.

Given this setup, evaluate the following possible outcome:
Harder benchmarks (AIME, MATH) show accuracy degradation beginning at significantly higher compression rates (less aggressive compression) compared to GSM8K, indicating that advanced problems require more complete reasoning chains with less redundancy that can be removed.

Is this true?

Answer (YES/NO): NO